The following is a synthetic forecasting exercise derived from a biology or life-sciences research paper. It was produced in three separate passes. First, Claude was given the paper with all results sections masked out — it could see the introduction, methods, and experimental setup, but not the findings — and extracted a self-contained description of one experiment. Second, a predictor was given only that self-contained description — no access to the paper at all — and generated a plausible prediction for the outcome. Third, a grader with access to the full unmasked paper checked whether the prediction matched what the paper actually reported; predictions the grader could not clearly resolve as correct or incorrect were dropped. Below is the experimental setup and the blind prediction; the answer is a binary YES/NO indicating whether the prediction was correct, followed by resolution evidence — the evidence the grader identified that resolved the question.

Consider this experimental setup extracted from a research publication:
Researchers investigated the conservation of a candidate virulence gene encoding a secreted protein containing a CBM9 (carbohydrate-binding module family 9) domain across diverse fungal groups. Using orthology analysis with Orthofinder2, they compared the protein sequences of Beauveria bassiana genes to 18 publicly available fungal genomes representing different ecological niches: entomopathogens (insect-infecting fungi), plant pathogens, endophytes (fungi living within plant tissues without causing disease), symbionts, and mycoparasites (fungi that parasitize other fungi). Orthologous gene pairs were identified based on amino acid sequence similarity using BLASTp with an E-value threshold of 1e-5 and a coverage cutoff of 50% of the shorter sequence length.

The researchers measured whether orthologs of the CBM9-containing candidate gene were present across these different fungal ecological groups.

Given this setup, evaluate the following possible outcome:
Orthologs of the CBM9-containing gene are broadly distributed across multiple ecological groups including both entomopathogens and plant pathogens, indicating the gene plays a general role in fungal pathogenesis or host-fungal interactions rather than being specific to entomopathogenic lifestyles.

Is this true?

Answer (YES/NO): YES